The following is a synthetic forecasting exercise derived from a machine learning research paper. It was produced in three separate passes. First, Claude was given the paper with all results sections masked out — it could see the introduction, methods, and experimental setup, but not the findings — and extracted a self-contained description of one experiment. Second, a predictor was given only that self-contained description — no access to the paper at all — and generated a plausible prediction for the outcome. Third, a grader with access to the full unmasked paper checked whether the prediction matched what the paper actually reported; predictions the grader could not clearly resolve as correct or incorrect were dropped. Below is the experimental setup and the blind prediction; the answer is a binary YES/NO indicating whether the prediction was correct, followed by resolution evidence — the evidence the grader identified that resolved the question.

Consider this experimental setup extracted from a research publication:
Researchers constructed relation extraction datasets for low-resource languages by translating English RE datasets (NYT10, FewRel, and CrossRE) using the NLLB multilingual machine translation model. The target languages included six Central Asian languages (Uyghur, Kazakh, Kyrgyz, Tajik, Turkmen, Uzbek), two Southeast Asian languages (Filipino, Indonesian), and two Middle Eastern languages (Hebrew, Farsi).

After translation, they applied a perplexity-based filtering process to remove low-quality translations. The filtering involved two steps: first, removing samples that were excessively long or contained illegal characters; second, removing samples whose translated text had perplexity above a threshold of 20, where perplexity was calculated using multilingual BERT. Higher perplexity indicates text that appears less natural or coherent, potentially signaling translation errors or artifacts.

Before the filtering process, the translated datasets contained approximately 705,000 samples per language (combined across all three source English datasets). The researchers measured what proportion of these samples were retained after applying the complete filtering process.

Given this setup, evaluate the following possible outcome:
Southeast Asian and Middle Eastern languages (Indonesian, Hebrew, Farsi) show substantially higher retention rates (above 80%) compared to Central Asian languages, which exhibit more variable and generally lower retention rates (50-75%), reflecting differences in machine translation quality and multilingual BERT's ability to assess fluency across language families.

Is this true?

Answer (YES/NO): NO